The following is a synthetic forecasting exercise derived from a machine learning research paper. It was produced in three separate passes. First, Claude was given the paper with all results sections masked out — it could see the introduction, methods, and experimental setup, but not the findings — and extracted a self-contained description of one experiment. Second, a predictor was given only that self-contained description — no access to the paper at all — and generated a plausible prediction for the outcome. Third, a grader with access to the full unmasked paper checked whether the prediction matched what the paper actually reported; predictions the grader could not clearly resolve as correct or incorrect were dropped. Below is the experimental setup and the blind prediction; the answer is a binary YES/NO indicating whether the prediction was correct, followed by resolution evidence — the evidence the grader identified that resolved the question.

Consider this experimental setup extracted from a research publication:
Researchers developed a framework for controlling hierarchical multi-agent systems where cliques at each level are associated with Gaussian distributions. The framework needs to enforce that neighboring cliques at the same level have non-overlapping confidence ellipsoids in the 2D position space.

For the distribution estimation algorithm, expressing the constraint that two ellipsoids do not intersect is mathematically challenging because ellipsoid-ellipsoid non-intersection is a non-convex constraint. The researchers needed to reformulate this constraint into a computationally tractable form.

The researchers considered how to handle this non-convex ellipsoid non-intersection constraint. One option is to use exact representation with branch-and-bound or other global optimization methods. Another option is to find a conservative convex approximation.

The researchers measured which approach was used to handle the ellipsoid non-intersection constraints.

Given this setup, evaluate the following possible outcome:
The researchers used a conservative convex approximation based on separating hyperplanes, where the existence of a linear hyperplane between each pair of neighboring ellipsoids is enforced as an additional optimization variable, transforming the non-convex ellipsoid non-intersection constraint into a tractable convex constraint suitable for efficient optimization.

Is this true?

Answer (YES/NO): NO